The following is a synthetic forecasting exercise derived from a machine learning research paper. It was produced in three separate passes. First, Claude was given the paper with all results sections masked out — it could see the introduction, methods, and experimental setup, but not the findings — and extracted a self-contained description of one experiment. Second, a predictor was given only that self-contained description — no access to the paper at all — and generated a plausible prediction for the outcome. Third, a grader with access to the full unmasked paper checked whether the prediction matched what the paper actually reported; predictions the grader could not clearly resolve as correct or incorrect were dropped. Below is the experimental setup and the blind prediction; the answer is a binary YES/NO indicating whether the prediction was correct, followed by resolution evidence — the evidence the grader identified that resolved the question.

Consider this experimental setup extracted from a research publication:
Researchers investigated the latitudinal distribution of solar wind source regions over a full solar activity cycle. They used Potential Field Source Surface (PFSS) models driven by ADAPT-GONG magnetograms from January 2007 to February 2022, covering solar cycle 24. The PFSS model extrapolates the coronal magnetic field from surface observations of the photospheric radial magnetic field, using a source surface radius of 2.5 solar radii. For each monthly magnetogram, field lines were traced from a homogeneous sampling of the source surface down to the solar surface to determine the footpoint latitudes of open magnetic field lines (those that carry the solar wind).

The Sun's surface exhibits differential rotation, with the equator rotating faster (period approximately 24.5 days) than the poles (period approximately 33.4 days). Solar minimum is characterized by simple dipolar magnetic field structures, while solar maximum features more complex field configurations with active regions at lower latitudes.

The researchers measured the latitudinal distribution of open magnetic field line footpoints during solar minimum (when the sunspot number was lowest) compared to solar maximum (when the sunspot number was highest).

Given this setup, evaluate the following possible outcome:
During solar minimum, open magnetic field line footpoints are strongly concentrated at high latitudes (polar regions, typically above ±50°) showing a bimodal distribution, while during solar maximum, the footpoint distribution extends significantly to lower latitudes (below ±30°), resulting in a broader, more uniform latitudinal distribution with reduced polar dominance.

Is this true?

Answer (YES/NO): YES